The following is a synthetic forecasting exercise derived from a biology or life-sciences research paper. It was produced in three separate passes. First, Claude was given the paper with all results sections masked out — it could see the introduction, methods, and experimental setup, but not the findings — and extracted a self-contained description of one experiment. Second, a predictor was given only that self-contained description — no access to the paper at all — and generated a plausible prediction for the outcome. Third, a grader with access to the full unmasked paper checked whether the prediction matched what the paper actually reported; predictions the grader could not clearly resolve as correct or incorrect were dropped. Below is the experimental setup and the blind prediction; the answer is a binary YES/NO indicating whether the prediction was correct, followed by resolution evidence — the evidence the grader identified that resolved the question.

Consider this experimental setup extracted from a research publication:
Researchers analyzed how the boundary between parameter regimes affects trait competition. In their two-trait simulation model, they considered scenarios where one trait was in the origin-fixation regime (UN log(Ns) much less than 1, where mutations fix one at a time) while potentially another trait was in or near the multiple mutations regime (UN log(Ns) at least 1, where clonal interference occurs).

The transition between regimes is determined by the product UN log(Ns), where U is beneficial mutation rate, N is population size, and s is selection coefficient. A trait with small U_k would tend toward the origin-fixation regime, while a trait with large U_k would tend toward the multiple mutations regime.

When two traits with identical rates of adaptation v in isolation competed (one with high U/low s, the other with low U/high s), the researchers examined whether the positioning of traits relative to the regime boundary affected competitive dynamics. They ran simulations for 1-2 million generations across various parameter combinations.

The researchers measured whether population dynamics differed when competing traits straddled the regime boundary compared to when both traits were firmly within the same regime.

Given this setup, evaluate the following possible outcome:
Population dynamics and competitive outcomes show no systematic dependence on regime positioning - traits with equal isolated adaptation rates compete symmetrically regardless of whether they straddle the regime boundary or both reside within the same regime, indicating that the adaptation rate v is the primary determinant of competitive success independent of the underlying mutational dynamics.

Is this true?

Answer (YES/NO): NO